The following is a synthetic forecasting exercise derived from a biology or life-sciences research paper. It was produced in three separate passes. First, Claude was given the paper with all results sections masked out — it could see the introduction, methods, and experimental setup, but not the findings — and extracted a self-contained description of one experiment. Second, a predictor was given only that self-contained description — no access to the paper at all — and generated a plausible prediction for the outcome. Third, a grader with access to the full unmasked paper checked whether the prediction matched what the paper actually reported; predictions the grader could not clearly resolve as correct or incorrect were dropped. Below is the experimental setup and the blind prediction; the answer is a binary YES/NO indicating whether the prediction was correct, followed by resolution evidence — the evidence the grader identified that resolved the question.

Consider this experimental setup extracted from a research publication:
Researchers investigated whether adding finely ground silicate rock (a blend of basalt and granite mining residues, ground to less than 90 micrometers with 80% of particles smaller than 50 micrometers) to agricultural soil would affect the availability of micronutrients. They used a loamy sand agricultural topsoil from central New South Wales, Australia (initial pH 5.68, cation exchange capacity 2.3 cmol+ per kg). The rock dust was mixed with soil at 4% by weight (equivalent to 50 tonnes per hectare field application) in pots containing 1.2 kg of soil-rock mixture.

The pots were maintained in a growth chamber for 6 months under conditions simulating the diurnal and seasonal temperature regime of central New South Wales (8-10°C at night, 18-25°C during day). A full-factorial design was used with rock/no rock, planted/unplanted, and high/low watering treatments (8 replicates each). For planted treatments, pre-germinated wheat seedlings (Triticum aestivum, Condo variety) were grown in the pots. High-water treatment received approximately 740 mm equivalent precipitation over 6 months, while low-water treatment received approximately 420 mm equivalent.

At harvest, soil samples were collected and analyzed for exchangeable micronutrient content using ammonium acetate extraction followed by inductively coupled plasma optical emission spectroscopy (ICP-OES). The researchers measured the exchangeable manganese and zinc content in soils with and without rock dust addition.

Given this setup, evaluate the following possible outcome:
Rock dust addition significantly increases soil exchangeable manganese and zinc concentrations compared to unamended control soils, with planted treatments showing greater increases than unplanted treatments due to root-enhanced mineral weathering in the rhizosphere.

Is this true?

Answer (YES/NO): NO